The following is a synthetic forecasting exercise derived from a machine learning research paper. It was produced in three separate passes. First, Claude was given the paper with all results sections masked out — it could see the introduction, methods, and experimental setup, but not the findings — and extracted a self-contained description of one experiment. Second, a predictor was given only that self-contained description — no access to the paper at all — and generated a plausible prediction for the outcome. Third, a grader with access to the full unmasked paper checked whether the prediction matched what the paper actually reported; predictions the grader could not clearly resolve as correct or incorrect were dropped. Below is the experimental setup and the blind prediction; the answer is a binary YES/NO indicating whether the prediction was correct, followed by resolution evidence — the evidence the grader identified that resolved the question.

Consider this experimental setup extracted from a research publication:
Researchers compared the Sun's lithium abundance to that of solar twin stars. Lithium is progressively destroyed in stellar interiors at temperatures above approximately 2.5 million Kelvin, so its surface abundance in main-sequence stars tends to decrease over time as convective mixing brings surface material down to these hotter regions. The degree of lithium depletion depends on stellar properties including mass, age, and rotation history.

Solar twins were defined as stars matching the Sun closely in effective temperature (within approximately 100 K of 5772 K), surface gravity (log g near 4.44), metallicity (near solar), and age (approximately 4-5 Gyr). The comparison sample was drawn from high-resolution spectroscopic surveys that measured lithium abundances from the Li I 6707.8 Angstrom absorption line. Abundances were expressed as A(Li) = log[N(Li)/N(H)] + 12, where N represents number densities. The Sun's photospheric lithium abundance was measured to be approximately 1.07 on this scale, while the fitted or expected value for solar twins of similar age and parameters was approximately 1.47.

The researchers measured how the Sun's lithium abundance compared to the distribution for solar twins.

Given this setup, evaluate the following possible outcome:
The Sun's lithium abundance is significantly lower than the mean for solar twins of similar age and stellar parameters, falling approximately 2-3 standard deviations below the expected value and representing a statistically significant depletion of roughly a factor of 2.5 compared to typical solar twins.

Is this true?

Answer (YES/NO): NO